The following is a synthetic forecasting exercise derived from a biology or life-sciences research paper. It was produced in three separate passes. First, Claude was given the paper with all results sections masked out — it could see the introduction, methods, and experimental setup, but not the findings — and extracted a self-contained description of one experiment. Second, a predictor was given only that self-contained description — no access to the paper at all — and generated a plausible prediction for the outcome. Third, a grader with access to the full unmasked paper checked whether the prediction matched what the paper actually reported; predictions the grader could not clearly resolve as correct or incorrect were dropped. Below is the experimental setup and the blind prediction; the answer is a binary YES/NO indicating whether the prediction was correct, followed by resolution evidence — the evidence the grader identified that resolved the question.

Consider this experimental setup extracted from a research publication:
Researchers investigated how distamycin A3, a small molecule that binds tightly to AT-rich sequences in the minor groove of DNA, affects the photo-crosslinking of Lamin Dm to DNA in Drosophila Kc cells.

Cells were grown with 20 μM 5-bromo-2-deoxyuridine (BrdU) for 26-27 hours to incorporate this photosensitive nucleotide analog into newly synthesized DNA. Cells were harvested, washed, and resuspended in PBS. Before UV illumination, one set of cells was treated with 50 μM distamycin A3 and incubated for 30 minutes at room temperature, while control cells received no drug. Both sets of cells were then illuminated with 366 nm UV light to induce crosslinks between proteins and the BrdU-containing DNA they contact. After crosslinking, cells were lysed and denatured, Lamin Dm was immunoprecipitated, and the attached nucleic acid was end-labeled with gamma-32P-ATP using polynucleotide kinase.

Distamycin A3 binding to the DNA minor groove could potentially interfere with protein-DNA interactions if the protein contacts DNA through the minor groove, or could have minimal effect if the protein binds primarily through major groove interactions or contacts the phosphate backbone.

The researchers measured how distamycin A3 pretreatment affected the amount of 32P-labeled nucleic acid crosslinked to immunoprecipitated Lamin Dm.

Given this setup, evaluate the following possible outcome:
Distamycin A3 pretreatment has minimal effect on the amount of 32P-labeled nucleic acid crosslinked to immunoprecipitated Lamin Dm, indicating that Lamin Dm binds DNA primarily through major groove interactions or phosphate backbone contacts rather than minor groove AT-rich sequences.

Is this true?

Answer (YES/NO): NO